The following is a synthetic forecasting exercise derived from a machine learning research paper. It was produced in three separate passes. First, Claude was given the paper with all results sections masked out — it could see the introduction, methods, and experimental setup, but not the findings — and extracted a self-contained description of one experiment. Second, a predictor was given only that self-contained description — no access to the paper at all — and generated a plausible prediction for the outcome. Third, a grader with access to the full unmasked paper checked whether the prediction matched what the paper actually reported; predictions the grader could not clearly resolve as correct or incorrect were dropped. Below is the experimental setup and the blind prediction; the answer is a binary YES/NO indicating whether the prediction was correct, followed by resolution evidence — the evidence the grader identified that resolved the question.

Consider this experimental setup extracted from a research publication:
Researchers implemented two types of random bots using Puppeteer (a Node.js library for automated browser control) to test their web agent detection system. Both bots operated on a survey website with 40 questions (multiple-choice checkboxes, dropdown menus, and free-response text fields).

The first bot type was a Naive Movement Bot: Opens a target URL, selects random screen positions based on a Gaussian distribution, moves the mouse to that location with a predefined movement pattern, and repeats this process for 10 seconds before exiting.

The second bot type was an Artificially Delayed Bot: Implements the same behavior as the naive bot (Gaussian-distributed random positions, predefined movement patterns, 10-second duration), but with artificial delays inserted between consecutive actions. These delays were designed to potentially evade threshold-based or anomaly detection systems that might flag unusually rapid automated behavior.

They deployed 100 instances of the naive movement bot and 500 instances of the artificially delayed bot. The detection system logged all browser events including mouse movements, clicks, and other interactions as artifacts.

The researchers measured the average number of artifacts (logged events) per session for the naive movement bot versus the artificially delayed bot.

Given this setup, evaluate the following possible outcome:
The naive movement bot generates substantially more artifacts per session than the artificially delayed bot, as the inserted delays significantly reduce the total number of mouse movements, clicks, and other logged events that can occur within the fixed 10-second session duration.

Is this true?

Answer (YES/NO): YES